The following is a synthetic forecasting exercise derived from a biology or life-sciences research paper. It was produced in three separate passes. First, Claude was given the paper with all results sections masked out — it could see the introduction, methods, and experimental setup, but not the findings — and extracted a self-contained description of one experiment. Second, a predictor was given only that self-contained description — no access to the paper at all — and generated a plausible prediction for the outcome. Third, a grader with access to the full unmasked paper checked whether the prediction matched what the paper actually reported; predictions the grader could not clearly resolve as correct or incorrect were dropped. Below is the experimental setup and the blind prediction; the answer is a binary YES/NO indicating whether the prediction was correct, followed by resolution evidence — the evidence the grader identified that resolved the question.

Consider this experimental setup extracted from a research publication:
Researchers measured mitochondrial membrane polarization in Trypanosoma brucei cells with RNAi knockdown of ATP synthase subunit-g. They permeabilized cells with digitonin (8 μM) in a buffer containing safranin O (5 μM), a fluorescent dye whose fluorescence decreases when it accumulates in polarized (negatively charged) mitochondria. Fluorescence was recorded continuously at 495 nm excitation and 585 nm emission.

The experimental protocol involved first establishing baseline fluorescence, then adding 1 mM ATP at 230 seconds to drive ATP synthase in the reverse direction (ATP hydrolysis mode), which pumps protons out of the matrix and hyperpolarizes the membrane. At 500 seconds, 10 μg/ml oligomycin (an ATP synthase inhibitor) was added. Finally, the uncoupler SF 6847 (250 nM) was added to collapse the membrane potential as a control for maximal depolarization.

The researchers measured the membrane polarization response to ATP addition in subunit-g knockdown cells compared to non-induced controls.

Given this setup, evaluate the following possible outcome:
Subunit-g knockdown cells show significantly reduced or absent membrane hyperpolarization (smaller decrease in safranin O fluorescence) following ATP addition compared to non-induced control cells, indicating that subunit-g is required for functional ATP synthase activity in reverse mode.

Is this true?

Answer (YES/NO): NO